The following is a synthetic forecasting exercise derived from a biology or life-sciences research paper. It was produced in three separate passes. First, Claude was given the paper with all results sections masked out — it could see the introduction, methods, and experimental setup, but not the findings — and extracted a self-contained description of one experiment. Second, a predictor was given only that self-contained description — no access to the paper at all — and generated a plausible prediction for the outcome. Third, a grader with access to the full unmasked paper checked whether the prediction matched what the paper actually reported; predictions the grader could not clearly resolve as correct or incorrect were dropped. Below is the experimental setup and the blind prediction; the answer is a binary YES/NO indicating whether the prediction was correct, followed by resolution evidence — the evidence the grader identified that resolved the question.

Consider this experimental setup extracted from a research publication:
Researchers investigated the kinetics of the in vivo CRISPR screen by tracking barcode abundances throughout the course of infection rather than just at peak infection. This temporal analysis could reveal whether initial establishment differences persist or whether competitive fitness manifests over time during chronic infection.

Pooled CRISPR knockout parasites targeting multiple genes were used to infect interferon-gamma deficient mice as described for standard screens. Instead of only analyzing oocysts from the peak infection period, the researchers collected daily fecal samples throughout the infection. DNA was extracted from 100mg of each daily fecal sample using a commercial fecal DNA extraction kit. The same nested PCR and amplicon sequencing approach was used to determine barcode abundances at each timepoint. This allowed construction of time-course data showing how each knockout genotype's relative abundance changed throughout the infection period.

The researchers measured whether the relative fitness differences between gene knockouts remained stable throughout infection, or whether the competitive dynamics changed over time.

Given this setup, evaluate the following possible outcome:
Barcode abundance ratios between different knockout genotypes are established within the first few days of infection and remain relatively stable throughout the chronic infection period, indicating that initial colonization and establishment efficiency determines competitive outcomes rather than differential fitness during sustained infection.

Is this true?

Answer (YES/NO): NO